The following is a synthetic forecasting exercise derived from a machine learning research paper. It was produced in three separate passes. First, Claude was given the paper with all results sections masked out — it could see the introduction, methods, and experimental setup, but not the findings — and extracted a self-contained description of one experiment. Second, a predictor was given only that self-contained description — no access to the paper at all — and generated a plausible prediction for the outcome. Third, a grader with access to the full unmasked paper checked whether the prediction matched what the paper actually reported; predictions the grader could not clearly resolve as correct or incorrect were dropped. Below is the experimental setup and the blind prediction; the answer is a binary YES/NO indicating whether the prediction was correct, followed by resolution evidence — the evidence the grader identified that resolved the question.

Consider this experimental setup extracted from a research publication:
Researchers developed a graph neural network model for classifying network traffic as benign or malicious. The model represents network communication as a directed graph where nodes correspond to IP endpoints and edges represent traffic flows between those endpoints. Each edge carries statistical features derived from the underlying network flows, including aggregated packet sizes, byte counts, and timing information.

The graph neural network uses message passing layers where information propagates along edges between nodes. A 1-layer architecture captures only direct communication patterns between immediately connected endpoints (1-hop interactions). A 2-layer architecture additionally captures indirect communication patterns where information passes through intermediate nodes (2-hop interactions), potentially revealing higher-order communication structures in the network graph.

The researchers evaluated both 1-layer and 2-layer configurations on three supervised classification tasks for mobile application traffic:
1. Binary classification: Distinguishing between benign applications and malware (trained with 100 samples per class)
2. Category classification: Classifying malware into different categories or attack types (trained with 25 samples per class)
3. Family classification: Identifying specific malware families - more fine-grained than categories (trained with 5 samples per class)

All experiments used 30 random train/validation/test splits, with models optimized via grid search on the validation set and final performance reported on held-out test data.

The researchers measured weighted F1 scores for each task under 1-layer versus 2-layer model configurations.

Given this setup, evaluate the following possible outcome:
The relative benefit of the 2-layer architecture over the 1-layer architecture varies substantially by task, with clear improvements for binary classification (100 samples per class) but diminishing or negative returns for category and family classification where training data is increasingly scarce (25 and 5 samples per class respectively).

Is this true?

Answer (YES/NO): NO